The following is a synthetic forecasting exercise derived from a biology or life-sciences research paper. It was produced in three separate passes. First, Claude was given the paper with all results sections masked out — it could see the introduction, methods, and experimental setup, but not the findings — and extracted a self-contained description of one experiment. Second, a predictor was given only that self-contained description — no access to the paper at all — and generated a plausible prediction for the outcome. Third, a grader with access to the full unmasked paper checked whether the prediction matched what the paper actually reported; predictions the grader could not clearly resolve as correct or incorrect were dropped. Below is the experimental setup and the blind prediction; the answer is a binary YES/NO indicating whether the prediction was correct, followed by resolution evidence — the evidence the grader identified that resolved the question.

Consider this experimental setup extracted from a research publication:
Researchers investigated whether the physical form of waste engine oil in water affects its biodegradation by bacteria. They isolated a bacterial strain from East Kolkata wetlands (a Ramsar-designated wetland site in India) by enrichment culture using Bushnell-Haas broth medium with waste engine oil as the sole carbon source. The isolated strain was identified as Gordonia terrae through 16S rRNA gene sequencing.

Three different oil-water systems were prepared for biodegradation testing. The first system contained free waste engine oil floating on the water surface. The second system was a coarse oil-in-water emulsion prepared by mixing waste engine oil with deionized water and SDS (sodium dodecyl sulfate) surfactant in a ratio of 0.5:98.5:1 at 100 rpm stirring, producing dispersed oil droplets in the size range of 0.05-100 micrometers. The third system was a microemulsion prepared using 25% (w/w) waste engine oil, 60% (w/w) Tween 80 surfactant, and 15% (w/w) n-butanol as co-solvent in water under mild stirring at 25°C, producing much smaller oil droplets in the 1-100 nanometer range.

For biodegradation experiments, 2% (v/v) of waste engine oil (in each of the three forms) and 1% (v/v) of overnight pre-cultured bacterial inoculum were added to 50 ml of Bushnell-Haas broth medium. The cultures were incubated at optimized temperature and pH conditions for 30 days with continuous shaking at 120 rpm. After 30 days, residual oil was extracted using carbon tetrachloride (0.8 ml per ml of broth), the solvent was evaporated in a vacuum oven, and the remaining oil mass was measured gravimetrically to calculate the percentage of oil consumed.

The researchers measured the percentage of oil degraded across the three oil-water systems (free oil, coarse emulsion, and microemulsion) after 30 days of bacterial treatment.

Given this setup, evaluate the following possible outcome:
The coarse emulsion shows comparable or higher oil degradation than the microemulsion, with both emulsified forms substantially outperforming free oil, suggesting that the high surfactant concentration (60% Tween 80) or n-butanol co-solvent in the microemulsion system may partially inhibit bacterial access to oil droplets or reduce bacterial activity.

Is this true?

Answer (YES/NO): NO